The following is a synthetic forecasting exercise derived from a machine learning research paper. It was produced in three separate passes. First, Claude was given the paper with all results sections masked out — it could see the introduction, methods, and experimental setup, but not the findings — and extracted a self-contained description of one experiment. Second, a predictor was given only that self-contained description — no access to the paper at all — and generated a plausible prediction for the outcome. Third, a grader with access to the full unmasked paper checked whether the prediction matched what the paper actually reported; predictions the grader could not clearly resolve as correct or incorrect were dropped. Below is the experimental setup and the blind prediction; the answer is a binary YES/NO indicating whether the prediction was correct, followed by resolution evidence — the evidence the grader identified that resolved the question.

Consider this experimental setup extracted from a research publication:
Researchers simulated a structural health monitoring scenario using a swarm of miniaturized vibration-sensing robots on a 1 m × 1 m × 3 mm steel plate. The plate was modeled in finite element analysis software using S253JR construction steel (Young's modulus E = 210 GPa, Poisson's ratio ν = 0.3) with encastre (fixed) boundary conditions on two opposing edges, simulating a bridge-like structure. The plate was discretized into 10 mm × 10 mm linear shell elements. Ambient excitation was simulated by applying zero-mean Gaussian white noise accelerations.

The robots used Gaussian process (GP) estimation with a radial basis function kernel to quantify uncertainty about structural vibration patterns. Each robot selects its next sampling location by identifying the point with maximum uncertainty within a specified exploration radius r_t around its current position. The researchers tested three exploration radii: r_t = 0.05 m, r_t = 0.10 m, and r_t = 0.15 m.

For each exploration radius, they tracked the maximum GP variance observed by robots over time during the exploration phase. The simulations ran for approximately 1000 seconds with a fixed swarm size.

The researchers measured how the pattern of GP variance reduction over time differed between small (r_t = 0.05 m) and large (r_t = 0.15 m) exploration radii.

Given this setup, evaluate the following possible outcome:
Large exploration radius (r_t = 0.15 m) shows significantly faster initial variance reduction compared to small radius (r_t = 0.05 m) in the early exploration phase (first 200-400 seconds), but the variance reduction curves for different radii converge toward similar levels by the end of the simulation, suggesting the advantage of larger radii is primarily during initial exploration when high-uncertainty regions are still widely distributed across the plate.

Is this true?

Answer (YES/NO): NO